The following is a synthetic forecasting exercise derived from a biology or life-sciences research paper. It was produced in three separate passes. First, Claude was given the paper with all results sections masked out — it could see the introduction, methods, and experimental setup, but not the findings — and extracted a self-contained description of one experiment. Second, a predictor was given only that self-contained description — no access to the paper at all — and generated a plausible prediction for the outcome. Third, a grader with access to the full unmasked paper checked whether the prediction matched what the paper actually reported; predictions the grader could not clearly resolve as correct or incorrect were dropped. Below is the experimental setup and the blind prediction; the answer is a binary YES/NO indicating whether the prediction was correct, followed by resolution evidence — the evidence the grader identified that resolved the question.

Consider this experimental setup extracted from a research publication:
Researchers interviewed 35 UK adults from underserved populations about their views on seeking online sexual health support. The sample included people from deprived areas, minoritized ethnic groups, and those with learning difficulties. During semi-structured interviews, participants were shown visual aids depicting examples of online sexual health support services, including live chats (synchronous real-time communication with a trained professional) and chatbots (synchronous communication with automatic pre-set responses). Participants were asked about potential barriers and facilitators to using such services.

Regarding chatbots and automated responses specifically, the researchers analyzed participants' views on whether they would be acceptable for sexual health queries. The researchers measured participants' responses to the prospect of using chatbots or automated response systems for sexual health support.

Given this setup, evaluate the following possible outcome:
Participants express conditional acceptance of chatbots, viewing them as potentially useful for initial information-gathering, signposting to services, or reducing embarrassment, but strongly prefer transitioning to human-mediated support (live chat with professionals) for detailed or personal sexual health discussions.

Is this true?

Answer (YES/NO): NO